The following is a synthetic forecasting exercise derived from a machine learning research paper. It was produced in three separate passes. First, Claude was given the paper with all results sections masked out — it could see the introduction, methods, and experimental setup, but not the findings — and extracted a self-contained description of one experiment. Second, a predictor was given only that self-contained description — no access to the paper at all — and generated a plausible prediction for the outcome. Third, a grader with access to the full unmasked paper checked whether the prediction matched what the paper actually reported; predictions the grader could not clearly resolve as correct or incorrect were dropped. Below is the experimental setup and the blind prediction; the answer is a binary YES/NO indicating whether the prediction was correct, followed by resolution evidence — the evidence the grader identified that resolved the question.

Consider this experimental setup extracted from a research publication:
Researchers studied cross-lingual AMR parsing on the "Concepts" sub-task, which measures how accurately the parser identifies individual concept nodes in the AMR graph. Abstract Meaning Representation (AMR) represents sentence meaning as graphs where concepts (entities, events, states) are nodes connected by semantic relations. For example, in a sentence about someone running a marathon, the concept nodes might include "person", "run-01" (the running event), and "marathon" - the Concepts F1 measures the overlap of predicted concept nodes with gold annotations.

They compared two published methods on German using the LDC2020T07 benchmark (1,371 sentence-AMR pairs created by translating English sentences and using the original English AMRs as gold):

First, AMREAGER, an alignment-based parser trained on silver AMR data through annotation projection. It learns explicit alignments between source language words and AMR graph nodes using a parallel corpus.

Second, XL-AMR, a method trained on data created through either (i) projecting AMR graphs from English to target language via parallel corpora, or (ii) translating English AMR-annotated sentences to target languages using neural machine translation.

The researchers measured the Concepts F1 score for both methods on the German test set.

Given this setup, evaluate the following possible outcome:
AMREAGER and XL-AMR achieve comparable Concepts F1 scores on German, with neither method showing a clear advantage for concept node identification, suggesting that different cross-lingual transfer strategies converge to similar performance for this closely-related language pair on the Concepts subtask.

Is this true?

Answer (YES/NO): NO